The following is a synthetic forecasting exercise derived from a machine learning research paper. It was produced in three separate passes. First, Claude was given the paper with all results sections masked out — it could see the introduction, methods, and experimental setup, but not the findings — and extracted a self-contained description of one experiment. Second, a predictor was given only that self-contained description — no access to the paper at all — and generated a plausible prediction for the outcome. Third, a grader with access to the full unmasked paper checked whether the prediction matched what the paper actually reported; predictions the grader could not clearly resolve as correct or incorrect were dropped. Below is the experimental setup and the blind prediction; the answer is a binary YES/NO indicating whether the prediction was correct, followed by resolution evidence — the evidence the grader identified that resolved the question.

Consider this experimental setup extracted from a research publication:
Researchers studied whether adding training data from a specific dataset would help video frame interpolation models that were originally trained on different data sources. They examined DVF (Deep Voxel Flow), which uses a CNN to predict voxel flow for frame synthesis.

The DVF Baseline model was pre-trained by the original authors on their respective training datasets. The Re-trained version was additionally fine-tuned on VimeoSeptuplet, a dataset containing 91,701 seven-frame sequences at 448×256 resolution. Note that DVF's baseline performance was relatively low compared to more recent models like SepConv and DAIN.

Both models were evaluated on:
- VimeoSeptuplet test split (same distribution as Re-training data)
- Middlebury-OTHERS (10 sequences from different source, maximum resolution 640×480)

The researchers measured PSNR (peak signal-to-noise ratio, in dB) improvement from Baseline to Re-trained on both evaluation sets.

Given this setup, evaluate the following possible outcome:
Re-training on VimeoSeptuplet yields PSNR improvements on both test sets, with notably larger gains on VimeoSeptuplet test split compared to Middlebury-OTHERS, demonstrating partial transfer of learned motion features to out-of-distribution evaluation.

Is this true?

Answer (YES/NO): YES